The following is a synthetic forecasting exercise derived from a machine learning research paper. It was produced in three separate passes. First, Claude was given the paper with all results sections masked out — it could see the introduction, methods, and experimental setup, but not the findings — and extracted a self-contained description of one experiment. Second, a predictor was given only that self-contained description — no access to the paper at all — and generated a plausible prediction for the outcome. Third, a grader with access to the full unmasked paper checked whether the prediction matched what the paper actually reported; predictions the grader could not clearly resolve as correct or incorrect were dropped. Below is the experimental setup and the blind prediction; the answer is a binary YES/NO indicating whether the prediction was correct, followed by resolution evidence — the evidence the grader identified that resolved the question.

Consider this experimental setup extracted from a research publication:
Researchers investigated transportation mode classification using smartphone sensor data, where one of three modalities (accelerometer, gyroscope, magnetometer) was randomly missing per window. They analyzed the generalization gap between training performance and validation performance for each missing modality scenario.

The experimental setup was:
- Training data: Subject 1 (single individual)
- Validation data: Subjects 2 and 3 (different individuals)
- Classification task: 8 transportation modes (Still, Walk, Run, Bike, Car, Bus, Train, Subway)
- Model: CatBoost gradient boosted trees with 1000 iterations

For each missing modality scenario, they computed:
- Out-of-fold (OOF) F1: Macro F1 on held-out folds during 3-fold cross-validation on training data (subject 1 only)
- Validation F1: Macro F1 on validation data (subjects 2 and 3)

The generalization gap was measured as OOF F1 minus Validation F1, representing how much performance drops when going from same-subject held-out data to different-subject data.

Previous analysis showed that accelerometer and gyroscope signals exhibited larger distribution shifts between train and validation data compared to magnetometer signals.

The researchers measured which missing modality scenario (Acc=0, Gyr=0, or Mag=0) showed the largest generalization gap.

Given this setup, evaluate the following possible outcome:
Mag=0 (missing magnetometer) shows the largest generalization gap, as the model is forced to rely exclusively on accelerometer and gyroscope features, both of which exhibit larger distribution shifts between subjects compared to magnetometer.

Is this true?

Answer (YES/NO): YES